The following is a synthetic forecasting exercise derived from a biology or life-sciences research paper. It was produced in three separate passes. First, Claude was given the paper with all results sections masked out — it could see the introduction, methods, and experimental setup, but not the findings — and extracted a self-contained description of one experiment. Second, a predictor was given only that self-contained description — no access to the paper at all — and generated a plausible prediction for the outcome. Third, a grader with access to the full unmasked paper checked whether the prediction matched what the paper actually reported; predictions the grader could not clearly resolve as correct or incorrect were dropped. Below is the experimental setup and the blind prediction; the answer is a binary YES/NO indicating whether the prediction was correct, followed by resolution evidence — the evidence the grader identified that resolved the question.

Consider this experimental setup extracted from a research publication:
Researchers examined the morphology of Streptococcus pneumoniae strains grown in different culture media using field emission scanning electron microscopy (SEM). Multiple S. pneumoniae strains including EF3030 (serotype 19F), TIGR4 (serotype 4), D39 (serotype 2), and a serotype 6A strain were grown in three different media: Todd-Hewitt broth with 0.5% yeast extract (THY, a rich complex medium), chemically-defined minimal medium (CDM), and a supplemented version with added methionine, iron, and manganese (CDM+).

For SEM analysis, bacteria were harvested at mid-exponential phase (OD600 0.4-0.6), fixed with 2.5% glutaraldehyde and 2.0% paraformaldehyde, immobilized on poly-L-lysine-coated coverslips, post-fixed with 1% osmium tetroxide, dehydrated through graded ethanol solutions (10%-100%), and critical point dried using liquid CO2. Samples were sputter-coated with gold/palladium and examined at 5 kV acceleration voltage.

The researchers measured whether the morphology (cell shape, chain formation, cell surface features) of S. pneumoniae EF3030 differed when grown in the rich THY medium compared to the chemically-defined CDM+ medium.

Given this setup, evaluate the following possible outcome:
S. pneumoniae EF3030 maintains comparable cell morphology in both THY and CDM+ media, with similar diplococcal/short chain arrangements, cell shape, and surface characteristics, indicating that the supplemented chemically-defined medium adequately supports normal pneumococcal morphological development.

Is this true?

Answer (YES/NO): NO